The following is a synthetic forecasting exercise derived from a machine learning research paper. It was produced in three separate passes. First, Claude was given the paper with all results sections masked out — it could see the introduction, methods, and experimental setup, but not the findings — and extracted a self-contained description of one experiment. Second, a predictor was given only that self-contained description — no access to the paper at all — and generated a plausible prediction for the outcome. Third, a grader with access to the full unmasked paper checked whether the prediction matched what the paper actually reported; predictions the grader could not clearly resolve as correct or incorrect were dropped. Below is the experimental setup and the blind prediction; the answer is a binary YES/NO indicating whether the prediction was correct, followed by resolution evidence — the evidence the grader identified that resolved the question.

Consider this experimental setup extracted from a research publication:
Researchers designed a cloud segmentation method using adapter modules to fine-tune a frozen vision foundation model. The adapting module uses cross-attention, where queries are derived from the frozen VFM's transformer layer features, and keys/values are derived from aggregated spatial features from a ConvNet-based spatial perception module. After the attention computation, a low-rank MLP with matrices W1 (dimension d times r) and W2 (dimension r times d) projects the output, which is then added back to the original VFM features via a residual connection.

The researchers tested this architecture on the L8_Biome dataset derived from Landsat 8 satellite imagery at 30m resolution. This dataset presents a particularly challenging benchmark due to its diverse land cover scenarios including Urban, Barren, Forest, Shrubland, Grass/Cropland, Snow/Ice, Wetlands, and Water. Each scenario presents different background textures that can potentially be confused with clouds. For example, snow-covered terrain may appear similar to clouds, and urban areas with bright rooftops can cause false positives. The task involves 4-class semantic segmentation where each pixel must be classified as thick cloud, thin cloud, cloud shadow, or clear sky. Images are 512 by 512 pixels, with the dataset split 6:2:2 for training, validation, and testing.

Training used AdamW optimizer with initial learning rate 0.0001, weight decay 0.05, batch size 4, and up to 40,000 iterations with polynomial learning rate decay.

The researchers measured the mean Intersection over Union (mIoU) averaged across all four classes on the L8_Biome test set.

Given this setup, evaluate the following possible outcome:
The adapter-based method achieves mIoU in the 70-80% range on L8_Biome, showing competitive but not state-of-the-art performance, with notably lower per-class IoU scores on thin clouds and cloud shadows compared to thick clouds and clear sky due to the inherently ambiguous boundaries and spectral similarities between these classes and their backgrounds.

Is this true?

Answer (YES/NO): NO